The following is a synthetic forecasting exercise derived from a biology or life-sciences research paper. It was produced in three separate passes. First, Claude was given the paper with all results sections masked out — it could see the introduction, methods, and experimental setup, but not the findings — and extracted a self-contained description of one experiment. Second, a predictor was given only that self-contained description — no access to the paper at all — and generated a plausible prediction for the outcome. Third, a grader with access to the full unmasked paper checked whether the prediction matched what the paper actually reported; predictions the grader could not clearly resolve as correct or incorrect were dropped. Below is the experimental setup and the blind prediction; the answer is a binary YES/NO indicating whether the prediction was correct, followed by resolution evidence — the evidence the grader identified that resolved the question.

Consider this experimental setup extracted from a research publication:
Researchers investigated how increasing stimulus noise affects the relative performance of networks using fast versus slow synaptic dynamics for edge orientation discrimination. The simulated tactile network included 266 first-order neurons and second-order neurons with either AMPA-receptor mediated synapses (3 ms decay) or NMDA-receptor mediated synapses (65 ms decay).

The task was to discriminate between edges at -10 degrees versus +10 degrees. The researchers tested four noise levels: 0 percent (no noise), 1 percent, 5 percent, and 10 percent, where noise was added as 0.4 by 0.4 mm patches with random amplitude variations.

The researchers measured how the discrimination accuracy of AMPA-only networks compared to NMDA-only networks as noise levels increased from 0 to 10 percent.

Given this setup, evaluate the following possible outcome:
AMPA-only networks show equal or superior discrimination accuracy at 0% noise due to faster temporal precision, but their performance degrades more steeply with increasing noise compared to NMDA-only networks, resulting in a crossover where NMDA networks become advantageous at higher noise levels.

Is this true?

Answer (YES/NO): NO